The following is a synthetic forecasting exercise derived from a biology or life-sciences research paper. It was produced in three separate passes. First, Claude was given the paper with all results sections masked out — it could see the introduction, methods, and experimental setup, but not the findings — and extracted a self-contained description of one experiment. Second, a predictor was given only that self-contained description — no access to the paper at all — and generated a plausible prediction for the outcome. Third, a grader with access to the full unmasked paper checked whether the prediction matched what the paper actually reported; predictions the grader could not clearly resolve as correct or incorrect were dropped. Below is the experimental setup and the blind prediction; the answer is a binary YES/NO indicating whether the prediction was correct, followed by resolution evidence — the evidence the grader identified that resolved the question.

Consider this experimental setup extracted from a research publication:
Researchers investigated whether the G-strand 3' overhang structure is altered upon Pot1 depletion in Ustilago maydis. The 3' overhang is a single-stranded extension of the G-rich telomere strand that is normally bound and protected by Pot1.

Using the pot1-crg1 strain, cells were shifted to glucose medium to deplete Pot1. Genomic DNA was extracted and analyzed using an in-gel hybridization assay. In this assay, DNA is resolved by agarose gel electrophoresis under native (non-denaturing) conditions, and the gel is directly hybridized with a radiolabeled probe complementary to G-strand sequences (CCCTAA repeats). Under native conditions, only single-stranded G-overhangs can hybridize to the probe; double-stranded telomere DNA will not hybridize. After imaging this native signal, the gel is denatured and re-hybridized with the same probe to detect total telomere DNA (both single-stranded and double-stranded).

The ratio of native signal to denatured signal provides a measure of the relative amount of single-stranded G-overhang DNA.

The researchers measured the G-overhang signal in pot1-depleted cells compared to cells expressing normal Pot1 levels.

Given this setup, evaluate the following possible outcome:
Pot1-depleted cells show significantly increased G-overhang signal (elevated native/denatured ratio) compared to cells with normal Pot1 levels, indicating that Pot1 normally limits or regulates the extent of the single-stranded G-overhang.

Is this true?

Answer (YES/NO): NO